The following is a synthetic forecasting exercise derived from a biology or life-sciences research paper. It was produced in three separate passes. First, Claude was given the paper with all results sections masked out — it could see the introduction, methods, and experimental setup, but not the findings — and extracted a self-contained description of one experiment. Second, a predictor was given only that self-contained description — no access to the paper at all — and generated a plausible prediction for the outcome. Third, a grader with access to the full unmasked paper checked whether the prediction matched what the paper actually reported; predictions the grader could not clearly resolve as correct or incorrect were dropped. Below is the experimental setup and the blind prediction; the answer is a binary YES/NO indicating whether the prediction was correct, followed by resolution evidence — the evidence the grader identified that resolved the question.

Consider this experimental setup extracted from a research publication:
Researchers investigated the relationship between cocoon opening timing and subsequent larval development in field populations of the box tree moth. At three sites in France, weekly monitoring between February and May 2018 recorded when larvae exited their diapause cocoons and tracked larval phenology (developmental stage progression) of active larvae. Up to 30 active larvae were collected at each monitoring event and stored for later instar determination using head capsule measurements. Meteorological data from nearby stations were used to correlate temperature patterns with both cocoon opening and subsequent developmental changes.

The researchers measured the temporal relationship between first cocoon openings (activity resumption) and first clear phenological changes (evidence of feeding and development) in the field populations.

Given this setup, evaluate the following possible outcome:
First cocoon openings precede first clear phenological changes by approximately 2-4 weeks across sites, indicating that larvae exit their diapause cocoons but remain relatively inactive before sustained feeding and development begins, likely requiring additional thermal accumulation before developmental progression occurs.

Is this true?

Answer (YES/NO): YES